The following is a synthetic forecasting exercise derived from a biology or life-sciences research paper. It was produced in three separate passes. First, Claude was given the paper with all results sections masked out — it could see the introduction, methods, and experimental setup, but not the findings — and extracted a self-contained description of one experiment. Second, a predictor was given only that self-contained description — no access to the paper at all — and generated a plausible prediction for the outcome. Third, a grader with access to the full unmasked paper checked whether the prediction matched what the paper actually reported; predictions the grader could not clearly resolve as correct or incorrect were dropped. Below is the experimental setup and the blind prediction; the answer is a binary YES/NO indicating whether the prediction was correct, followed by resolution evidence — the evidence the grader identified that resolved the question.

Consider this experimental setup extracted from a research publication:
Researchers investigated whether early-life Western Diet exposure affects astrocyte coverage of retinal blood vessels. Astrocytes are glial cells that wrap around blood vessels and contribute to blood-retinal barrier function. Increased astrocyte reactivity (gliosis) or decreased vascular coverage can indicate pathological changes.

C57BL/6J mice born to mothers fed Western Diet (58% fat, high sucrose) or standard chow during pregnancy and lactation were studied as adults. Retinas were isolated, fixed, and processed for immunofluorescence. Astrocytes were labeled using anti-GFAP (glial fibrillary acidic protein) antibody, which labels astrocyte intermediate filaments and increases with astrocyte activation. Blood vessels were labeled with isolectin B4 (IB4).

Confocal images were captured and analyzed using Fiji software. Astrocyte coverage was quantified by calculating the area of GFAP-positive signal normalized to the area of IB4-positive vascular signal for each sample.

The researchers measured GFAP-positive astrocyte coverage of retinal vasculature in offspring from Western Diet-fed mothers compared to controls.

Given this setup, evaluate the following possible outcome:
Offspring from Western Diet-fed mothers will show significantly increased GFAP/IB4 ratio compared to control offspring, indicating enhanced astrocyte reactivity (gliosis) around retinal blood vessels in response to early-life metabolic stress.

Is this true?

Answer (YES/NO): YES